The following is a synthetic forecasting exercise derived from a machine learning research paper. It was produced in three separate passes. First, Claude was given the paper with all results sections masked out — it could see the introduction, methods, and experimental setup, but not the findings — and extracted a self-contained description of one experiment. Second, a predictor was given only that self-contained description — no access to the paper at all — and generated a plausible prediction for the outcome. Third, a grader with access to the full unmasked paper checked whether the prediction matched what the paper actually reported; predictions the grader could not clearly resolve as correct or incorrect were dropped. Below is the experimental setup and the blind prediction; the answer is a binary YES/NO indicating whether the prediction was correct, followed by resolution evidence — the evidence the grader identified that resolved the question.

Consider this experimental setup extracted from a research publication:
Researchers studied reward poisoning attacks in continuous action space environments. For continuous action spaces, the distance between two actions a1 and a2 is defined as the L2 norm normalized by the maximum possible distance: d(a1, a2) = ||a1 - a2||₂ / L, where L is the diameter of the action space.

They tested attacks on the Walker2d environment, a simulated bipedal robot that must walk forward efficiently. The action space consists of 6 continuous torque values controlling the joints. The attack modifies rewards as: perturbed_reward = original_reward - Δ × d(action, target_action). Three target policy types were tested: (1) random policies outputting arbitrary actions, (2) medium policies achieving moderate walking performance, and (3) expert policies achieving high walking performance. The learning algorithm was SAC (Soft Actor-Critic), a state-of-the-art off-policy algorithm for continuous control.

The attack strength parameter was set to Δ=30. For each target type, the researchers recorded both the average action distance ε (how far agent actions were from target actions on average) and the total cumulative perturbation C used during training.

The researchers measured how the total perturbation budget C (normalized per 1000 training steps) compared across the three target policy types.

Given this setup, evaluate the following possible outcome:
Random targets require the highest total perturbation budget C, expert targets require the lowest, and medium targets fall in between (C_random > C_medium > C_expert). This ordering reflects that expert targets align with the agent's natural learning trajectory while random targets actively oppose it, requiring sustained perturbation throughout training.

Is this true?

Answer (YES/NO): NO